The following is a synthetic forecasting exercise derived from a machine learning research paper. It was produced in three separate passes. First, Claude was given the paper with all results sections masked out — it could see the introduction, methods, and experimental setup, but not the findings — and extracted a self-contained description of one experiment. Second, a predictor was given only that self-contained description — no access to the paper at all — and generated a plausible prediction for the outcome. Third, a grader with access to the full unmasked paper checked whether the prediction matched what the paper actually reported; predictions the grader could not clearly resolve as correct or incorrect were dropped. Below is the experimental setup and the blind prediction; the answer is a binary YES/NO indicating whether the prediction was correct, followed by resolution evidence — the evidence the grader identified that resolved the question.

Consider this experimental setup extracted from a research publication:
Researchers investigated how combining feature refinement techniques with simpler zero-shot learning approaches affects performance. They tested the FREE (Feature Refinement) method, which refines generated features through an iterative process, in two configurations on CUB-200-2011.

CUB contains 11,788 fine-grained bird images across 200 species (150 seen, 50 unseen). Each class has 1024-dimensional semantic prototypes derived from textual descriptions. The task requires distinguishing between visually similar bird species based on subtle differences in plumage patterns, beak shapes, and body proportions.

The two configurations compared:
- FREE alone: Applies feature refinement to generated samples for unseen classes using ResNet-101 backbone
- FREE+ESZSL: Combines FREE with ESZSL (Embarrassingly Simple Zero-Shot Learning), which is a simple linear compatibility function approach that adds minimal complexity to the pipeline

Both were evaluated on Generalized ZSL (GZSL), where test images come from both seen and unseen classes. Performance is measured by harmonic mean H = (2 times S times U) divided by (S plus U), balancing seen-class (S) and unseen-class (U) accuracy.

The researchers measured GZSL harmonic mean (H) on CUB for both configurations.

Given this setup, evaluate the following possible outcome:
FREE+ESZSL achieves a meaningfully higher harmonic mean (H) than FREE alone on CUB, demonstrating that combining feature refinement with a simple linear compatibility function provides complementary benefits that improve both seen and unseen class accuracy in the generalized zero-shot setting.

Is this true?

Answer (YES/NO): NO